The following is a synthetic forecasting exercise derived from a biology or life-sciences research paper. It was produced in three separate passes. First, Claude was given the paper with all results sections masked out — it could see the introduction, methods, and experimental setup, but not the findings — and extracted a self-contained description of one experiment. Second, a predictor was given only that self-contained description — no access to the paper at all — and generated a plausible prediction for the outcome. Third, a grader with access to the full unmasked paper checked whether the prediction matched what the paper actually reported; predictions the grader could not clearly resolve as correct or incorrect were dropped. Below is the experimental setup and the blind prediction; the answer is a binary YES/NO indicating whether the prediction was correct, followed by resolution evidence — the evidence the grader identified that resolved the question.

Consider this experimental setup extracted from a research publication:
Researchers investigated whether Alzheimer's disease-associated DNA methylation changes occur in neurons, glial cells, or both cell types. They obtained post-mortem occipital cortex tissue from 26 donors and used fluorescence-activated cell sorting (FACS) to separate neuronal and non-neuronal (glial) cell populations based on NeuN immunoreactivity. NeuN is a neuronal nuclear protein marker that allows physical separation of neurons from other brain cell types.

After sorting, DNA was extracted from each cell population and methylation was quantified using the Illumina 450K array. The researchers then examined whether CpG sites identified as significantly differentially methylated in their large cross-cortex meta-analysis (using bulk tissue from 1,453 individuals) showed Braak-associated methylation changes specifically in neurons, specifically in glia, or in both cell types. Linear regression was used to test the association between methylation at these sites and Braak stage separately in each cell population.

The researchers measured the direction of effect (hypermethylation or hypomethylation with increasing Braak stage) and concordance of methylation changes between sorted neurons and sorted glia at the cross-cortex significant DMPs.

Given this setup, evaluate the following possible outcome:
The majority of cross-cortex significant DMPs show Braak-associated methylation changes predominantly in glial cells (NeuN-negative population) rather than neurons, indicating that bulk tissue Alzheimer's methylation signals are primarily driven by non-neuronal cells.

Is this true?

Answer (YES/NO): NO